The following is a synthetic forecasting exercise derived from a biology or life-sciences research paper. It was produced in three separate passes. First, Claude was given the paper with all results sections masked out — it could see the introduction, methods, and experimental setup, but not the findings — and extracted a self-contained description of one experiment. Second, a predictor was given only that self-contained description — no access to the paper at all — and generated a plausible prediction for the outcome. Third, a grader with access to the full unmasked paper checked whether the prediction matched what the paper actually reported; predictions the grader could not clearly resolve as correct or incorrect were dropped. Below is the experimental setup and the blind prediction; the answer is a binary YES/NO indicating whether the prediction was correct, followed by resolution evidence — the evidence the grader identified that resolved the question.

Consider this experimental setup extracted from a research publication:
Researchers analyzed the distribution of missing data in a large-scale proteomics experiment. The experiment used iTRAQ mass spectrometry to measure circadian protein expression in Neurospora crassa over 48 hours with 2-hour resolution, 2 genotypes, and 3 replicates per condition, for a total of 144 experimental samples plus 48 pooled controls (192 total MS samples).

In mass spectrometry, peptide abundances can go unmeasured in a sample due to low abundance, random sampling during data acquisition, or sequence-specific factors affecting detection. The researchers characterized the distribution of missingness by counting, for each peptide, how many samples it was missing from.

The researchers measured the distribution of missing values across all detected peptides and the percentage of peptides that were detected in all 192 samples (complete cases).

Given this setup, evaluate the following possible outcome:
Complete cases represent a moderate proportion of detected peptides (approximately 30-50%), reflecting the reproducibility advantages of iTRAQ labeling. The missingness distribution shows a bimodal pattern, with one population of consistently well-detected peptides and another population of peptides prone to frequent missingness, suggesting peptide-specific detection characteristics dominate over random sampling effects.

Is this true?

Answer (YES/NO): NO